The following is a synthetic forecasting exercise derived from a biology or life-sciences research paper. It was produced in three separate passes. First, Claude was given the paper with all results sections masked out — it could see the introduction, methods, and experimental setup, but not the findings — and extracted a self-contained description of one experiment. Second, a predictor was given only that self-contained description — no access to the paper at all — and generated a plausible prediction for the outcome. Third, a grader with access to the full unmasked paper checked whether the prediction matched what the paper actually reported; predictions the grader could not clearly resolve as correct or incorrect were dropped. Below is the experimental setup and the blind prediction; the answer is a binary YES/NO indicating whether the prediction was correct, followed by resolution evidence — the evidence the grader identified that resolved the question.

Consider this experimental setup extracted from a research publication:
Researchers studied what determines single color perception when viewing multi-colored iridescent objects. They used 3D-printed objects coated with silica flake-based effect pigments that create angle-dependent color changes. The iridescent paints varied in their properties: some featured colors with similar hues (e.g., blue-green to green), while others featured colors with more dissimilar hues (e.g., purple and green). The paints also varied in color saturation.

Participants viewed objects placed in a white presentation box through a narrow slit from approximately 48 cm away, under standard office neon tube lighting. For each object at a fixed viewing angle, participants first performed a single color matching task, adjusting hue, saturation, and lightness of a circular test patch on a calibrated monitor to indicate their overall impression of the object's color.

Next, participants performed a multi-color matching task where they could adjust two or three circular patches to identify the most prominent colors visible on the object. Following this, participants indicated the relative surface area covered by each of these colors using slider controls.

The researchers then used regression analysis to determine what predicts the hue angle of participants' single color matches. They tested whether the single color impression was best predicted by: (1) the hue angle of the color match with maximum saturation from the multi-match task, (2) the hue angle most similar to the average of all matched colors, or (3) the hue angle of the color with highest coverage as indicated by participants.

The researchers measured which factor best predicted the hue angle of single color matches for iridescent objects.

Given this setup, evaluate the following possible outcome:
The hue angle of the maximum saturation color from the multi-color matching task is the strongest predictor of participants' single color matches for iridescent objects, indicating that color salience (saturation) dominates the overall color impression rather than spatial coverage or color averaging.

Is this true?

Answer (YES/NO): NO